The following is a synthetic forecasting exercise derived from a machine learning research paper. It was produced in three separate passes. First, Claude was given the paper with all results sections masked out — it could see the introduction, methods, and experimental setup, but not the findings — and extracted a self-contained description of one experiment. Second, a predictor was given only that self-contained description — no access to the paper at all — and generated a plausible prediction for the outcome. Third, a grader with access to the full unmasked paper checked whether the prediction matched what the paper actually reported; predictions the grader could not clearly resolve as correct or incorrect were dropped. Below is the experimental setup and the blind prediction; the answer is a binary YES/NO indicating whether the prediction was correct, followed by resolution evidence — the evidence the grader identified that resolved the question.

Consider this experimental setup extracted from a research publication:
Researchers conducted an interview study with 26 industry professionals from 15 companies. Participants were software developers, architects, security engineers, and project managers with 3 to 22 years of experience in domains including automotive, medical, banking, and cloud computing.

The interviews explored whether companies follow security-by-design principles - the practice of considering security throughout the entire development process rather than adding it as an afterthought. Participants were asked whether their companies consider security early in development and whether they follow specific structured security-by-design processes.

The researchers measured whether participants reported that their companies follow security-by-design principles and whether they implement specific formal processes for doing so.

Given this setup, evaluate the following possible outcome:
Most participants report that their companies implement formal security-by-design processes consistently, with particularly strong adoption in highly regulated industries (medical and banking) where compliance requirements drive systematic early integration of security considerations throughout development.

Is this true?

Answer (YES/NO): NO